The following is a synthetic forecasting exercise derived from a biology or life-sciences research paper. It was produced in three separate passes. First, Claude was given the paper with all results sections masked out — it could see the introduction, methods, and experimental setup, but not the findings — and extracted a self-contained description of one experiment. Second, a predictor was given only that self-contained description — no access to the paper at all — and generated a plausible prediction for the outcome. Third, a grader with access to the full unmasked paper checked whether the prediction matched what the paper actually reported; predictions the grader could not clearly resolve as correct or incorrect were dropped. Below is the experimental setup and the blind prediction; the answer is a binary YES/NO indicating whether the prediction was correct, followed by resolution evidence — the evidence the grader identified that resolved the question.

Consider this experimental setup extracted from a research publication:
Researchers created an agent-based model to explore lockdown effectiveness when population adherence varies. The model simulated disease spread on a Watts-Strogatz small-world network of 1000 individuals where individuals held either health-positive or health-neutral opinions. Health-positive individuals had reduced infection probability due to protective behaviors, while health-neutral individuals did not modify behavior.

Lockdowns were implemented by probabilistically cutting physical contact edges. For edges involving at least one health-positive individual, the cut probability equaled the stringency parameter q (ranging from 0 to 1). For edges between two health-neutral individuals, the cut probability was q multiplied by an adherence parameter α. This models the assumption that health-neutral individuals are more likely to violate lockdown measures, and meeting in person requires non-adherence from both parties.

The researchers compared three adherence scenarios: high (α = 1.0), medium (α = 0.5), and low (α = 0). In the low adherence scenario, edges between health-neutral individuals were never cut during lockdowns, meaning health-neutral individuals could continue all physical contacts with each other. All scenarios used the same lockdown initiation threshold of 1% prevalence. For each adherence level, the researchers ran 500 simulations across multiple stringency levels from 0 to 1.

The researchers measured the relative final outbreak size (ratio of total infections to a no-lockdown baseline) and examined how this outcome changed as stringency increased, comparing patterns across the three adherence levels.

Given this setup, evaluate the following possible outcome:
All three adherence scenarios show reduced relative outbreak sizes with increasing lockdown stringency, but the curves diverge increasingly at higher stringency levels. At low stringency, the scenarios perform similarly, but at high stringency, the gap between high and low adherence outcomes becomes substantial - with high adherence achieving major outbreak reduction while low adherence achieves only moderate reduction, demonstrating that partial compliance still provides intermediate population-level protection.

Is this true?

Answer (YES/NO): NO